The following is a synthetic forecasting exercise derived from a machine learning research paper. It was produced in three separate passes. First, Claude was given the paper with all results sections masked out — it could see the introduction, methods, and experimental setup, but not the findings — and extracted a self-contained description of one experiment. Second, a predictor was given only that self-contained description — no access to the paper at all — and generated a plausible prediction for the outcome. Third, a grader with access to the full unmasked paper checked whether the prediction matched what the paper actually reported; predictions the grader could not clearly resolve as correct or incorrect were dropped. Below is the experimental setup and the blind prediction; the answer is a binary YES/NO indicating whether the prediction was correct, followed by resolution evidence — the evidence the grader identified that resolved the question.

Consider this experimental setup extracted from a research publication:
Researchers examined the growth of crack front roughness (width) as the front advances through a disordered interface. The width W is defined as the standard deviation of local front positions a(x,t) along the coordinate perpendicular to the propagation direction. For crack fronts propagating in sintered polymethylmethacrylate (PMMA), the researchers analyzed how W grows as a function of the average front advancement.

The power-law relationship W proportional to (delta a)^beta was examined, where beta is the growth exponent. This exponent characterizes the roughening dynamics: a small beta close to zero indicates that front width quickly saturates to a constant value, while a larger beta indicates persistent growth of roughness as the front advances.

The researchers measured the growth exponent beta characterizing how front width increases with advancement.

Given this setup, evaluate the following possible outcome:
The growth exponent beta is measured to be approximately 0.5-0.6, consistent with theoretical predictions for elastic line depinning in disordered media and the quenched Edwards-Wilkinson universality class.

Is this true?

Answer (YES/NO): YES